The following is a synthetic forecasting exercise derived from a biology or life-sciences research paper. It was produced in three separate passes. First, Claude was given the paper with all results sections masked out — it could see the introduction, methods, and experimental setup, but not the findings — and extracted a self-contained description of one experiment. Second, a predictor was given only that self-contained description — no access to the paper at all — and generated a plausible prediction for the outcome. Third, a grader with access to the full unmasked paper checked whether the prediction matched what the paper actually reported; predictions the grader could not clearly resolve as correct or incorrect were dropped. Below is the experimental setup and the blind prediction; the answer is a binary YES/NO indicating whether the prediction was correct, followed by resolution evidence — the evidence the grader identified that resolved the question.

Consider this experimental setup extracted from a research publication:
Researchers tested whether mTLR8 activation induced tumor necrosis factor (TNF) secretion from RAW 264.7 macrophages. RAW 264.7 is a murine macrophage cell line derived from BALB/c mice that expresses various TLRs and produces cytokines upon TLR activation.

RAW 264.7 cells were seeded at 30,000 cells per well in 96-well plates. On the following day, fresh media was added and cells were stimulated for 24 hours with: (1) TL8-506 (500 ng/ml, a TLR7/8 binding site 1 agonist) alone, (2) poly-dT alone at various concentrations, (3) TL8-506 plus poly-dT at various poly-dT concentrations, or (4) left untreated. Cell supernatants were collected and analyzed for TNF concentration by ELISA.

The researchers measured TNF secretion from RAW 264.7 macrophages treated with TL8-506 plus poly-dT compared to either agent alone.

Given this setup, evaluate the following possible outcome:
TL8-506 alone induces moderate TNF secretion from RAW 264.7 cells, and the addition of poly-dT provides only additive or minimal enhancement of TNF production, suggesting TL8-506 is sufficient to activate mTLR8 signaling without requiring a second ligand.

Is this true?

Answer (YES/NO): NO